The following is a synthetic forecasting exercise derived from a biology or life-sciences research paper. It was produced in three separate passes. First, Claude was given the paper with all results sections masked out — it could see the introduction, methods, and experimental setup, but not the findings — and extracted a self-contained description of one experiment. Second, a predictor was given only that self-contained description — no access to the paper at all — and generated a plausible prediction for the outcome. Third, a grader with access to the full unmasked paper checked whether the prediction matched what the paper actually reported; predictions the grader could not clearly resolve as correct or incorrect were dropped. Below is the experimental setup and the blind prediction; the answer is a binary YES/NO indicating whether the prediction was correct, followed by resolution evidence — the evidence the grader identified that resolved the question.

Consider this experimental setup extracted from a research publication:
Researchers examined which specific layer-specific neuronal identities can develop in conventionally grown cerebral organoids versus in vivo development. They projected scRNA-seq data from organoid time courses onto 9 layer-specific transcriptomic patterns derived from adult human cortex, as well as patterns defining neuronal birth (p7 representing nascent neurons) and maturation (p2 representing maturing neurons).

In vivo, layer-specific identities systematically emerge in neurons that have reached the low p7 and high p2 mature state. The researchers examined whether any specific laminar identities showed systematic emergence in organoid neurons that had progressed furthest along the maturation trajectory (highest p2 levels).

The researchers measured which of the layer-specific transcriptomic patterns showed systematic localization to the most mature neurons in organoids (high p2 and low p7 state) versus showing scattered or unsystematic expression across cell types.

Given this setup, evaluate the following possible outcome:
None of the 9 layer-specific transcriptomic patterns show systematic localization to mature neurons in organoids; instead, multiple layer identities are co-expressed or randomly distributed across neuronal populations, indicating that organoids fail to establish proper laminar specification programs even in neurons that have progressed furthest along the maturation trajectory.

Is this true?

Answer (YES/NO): NO